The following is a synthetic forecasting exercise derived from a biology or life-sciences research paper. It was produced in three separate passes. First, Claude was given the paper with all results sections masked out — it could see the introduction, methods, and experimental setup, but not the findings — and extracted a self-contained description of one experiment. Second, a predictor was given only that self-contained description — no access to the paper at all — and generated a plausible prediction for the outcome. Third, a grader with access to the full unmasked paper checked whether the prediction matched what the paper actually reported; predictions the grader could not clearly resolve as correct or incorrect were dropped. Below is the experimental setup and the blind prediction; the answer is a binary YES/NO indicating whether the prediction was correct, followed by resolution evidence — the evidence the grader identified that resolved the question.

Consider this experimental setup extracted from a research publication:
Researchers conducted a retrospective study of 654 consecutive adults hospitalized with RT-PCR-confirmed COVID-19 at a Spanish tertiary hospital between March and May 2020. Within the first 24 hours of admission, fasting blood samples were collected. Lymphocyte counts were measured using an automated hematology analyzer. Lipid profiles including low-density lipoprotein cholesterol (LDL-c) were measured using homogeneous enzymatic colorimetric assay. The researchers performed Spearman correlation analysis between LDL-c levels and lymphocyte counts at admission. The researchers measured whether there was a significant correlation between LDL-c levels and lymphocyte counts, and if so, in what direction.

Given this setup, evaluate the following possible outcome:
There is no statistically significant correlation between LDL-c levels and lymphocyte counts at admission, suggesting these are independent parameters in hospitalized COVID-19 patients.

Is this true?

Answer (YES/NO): NO